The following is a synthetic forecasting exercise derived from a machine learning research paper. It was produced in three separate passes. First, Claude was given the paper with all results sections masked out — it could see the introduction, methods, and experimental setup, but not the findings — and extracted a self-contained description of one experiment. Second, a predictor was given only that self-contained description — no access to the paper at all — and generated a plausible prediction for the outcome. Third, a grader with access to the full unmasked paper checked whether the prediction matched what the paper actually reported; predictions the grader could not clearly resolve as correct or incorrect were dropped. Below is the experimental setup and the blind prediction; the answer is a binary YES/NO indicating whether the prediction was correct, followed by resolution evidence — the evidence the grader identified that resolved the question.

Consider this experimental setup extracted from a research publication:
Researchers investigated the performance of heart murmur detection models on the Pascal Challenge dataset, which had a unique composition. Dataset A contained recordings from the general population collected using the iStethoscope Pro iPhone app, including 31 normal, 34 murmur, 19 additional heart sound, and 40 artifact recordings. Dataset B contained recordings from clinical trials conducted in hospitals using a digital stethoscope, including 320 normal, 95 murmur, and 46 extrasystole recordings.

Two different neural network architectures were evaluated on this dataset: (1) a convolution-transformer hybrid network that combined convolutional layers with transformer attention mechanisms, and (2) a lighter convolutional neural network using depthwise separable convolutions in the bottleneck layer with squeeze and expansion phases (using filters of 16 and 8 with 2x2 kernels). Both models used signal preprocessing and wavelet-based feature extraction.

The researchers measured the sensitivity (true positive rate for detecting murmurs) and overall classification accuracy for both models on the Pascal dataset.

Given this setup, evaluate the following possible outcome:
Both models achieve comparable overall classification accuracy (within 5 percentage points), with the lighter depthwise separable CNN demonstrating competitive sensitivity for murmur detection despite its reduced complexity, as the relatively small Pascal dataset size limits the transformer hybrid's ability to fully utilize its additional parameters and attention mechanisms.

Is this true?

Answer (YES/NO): NO